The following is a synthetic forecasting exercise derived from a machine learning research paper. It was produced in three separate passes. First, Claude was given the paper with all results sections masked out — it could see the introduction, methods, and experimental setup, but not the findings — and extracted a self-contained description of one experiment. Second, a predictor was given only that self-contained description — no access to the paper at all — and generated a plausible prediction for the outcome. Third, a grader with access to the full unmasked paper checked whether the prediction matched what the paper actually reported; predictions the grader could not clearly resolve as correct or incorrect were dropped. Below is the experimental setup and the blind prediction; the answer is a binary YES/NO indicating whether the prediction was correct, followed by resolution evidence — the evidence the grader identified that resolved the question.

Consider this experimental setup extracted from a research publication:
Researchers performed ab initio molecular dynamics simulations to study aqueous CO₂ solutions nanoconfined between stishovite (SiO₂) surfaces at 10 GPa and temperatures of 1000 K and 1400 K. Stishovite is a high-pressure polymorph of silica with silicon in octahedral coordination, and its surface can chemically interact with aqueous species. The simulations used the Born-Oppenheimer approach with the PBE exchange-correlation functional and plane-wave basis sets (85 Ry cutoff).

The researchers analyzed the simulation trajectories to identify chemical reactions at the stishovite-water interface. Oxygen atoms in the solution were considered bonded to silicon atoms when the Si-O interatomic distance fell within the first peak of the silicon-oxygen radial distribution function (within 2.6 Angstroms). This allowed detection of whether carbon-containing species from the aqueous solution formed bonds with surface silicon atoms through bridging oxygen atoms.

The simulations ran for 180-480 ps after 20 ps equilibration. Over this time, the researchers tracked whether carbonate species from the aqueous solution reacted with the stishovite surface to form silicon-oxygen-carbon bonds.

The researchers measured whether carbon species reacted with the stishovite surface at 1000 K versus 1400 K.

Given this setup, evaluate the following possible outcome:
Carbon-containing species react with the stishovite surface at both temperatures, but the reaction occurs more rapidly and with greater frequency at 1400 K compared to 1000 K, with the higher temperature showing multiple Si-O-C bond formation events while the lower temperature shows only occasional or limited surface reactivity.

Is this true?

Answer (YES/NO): NO